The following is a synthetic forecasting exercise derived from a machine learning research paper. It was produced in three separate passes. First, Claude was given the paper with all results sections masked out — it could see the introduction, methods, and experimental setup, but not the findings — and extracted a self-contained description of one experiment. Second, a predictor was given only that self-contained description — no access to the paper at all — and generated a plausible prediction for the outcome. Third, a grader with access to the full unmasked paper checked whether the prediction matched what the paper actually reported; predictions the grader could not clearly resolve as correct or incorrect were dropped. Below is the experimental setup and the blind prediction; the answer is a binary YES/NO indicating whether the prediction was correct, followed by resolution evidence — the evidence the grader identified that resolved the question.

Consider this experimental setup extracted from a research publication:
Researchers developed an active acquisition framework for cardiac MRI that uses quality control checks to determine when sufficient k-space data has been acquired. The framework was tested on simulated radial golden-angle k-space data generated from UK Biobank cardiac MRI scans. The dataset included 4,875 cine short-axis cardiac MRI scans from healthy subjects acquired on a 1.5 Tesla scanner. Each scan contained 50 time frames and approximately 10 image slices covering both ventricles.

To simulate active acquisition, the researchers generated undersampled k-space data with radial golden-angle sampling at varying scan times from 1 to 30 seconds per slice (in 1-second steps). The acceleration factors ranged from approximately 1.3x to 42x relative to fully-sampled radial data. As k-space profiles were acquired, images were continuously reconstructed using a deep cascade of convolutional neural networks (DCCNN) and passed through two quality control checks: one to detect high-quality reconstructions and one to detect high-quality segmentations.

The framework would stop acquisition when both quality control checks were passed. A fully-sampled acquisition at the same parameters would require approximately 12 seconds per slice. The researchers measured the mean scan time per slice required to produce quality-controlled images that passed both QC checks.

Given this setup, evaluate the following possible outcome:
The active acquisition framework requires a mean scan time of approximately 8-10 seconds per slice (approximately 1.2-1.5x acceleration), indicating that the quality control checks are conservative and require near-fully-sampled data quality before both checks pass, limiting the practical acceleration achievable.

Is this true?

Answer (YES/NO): NO